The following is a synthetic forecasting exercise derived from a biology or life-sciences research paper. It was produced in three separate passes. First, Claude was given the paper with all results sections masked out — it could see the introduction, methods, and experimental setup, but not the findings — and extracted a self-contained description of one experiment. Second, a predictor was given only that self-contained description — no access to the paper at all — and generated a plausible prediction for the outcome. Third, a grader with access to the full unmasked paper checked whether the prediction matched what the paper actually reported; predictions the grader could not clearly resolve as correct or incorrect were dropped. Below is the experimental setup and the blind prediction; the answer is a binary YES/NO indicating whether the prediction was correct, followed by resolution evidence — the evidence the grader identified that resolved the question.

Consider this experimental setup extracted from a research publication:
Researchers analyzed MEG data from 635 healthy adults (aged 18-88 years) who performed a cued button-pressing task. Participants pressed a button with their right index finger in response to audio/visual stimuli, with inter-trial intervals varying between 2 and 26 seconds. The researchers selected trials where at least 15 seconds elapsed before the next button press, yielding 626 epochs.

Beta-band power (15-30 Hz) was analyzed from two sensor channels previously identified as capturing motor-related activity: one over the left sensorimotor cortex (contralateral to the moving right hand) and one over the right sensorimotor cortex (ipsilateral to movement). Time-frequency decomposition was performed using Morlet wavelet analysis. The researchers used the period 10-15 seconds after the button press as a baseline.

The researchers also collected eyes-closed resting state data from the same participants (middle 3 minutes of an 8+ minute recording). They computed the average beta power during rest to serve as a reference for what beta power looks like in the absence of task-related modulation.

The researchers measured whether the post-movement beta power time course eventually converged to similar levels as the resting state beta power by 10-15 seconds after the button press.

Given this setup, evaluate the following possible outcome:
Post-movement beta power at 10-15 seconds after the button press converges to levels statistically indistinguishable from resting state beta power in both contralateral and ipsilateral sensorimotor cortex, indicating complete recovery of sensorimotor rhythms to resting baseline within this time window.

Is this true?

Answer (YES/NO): NO